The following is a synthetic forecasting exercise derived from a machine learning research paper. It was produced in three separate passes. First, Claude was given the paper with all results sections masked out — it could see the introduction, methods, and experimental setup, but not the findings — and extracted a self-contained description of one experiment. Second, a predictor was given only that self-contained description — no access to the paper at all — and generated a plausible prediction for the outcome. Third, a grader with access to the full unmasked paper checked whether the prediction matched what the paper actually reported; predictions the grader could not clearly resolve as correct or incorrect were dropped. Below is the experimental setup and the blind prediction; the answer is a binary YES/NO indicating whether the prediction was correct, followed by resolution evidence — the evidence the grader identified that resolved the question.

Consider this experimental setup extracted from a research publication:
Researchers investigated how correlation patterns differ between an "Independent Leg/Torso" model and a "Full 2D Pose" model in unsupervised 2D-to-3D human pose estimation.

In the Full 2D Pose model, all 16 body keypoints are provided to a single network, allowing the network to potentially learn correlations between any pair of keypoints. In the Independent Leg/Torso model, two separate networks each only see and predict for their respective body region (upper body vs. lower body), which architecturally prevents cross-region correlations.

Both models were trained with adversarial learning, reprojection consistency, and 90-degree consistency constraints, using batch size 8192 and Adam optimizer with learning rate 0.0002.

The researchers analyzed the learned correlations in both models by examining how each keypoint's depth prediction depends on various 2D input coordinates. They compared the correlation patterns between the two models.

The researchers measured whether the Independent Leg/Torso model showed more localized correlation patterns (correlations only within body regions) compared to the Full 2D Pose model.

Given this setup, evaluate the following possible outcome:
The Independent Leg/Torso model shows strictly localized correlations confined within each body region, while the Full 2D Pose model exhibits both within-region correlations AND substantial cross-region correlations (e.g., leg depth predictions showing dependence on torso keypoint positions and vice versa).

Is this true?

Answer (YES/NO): YES